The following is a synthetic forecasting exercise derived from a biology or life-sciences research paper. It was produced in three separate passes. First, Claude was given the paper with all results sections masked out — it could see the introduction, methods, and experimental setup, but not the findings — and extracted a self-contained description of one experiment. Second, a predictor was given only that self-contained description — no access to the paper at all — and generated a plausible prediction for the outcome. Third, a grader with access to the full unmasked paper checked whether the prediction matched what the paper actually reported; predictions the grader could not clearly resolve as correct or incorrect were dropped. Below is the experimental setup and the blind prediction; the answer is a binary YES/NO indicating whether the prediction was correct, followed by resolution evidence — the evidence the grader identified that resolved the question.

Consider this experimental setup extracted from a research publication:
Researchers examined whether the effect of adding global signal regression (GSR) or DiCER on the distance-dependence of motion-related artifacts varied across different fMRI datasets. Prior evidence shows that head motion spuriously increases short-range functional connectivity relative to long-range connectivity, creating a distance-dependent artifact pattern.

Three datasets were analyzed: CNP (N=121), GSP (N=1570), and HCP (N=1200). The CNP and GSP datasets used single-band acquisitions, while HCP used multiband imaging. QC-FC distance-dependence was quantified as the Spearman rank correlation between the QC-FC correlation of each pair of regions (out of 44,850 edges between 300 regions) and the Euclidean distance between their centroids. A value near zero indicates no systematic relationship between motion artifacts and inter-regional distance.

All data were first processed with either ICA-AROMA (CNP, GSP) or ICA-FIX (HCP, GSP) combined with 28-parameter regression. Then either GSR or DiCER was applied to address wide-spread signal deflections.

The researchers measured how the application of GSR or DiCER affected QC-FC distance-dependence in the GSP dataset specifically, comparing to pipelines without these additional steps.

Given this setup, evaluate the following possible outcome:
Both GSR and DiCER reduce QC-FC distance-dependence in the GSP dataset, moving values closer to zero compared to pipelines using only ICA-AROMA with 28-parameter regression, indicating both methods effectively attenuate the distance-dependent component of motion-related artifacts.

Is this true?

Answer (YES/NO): NO